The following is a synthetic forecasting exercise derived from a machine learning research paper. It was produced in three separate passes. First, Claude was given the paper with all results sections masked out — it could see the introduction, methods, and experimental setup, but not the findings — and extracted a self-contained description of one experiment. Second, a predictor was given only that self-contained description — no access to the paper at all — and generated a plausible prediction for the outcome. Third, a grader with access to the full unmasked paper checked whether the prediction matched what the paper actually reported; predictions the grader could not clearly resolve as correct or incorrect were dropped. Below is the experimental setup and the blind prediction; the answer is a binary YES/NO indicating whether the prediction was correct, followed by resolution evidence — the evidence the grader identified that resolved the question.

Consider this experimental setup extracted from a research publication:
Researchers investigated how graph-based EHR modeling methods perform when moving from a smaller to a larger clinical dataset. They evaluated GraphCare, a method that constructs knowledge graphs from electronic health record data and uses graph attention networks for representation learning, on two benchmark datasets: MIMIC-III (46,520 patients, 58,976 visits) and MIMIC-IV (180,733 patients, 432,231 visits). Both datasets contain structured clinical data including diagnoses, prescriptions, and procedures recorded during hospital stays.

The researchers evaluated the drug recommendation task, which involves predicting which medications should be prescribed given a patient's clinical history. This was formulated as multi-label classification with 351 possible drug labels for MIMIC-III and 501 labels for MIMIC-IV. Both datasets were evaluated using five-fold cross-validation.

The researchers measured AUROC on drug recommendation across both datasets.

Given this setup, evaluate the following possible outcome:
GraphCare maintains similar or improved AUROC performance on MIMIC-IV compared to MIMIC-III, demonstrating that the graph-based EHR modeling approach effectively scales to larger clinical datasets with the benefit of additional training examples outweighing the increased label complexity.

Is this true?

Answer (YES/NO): NO